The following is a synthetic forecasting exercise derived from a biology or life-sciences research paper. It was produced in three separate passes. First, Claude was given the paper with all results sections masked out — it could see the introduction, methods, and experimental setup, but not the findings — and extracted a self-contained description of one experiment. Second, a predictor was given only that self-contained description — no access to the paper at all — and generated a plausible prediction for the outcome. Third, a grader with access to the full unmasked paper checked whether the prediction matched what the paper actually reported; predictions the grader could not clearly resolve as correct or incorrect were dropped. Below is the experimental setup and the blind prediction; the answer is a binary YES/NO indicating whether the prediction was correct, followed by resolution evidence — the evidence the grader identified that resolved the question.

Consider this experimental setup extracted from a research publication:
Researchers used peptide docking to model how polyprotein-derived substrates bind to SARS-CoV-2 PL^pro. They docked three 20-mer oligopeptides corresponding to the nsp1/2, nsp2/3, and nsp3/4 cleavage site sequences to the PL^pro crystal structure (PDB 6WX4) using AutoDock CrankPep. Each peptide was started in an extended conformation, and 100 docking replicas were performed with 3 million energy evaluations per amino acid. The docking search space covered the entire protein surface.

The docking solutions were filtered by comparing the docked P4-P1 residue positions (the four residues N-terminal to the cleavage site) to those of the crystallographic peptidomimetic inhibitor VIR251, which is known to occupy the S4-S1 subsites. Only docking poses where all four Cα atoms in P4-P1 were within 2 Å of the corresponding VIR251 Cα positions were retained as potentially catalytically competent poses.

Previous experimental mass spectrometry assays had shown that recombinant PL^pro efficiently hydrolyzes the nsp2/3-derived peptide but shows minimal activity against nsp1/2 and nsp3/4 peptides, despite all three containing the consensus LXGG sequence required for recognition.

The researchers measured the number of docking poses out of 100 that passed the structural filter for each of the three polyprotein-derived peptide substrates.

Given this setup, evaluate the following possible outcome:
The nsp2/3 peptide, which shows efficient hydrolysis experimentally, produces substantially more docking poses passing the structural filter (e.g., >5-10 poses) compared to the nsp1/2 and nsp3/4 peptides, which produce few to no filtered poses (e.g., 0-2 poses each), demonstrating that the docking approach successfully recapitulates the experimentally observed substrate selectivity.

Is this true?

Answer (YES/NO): YES